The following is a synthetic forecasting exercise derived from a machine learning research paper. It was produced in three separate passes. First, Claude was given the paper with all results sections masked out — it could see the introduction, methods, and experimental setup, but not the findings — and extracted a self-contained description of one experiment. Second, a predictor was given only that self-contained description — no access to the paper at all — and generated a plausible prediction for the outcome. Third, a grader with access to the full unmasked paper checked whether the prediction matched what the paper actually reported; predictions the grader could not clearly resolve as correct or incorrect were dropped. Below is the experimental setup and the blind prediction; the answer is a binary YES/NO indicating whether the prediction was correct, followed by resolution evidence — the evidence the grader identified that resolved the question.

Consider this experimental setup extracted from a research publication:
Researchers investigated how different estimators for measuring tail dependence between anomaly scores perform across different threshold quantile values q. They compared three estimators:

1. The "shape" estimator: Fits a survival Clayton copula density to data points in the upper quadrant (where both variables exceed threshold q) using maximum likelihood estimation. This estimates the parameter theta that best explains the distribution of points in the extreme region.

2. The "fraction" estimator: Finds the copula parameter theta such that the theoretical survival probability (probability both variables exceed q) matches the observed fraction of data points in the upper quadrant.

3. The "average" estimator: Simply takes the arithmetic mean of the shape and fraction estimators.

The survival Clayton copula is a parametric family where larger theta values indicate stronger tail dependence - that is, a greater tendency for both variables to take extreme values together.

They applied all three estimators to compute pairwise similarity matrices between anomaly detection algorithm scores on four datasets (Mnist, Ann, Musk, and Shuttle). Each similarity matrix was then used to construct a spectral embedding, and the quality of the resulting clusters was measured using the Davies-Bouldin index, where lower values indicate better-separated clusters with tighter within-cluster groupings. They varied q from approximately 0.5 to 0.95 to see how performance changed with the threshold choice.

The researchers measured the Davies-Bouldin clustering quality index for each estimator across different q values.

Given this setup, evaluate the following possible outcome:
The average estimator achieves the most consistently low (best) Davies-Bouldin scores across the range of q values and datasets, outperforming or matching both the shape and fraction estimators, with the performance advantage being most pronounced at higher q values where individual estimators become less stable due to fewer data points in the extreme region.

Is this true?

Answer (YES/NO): NO